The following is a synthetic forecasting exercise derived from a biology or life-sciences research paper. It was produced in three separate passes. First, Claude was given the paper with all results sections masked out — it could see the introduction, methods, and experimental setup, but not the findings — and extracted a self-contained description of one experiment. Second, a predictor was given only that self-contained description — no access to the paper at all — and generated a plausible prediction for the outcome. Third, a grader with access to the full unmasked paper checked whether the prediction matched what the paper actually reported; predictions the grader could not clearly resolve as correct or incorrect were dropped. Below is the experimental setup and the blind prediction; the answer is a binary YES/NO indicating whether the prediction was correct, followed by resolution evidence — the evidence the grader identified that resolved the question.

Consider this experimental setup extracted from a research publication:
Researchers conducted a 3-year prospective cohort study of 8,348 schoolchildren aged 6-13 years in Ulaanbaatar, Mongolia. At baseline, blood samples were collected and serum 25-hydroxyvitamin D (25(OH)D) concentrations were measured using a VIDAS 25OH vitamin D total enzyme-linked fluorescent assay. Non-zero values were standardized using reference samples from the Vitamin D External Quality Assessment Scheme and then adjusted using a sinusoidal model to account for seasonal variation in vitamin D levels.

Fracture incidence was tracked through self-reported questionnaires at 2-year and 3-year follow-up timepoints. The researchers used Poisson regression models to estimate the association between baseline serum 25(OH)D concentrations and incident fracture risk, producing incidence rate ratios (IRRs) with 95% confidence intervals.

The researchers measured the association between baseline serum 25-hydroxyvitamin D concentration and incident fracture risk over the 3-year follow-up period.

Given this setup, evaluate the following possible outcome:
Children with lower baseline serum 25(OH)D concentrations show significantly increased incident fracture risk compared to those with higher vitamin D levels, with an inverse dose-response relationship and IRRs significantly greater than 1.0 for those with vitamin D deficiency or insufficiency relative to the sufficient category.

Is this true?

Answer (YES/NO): NO